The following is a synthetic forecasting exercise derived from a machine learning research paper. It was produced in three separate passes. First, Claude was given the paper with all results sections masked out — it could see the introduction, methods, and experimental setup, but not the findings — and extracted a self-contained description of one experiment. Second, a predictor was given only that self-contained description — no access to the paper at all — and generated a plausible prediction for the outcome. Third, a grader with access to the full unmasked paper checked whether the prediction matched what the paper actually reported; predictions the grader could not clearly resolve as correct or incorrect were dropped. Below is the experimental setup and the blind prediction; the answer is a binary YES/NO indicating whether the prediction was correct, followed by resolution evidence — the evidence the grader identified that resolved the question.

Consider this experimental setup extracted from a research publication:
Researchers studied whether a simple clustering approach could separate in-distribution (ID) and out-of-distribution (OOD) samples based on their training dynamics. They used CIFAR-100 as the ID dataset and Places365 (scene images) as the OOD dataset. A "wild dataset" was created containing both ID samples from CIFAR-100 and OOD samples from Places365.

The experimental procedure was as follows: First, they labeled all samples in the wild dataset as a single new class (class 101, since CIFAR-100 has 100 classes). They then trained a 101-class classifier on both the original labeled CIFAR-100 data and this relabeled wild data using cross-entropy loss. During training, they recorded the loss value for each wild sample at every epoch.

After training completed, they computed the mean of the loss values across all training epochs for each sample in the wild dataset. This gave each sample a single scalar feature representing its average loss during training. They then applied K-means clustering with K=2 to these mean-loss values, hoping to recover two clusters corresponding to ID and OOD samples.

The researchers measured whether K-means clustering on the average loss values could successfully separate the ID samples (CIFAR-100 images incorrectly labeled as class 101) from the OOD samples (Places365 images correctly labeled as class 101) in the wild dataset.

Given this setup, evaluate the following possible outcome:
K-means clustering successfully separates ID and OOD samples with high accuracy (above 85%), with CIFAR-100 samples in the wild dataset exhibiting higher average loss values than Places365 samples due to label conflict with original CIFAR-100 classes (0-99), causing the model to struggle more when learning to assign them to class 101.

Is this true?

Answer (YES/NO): YES